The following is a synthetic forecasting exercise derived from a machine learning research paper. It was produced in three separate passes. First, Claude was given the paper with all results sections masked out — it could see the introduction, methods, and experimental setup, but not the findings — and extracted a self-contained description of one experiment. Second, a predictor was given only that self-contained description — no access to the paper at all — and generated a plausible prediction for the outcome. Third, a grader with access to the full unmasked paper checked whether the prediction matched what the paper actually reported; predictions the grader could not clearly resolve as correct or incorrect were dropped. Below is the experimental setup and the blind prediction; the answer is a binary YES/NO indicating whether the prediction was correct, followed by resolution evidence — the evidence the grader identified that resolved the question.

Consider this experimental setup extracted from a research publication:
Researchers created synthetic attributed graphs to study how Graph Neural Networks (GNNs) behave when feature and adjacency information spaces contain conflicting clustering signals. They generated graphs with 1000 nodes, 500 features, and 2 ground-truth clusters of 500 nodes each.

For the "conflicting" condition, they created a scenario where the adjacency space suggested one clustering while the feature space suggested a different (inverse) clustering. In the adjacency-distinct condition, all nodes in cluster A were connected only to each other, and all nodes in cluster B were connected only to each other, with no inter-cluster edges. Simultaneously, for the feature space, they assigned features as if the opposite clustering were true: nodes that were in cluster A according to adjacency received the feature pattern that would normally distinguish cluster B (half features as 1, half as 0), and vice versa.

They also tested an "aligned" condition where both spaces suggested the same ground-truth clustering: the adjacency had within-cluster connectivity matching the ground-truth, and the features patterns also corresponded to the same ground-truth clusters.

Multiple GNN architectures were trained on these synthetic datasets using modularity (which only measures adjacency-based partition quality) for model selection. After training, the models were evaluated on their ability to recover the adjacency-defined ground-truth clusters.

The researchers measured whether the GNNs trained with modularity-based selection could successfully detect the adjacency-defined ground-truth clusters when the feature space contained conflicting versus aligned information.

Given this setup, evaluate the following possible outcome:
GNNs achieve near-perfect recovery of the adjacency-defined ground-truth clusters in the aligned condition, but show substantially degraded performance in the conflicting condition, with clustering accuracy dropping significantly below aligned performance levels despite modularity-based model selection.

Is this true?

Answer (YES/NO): NO